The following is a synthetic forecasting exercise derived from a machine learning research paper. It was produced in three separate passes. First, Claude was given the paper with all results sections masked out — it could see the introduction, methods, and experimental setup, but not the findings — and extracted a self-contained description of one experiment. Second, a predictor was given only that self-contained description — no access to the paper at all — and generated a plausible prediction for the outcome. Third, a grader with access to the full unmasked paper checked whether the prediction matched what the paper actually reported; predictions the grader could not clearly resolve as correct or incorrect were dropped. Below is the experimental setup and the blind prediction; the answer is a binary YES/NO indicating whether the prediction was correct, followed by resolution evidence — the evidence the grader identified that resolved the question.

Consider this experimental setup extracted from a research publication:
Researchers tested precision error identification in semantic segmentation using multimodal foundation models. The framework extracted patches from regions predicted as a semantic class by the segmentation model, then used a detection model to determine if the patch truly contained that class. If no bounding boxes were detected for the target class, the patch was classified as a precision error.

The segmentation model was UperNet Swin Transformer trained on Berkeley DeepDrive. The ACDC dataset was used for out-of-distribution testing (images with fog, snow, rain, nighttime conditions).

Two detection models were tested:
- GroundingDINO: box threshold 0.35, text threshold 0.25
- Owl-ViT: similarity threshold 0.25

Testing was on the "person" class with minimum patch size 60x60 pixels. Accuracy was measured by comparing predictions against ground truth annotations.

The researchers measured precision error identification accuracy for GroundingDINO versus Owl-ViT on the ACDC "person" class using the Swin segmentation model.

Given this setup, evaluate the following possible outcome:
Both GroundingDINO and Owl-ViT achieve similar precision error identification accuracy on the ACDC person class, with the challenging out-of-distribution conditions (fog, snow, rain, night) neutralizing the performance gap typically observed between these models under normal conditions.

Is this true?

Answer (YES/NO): NO